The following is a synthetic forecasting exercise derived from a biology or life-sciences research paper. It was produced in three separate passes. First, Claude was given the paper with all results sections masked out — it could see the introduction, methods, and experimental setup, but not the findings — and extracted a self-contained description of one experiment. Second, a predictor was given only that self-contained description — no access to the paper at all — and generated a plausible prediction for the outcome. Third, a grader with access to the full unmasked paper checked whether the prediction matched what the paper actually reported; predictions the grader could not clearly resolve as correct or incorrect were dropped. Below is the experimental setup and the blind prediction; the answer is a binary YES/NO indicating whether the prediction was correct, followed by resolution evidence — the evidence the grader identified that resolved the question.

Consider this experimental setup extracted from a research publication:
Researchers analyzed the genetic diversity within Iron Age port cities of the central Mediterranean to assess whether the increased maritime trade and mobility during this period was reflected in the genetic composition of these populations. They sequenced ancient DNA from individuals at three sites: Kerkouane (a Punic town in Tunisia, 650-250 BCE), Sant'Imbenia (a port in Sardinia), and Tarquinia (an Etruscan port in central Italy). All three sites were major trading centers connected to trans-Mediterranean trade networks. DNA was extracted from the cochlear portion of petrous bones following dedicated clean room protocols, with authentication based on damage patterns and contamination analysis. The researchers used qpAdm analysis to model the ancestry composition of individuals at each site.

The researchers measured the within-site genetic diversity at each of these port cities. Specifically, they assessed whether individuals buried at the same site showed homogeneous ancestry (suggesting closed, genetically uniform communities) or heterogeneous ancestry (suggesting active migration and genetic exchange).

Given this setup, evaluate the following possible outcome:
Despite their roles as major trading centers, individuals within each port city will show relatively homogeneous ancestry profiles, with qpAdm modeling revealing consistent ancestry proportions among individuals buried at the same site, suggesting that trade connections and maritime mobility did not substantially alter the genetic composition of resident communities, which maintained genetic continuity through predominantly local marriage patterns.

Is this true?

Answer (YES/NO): NO